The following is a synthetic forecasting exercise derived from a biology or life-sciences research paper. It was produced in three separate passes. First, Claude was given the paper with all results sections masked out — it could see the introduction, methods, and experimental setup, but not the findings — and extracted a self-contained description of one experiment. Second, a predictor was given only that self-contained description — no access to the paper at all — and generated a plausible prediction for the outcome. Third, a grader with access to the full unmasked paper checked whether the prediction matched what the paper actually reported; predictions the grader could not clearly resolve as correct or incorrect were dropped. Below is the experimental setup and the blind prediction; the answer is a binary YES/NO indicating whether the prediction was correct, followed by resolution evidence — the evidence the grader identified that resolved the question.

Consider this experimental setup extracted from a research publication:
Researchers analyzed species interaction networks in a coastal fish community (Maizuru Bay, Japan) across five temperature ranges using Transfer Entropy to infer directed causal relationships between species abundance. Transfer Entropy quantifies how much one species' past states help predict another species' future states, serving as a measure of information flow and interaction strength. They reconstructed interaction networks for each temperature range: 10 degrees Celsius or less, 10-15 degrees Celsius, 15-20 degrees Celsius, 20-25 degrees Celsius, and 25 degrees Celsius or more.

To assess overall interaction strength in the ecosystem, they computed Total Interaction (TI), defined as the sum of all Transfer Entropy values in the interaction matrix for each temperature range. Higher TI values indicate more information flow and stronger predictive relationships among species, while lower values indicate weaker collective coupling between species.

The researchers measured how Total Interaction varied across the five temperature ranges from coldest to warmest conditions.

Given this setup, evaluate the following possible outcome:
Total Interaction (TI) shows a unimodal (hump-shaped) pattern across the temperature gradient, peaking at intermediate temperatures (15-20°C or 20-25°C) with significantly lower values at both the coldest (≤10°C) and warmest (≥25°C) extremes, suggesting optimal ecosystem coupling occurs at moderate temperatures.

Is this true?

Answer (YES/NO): NO